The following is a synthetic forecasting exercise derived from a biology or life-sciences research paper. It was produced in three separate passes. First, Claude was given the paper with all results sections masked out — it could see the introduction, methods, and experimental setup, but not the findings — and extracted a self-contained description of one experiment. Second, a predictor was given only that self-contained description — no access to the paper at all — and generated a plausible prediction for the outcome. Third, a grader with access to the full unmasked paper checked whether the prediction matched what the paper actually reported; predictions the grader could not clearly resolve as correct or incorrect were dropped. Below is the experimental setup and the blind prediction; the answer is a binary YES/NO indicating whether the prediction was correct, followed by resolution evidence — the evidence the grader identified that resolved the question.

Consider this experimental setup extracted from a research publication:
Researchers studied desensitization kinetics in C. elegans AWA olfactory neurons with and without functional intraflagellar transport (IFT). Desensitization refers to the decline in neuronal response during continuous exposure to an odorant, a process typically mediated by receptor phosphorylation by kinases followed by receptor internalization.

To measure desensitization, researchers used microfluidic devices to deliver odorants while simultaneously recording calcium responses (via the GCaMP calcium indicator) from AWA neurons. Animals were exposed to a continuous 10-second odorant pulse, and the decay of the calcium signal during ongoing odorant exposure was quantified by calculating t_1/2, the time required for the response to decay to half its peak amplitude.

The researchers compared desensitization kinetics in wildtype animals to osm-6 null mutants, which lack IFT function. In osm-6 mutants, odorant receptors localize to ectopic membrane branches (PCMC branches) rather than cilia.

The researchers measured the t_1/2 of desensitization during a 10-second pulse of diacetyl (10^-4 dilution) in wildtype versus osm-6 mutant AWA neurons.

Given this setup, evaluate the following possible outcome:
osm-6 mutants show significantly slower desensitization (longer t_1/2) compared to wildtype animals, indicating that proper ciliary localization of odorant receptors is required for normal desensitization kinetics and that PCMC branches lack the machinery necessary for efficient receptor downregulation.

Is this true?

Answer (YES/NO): YES